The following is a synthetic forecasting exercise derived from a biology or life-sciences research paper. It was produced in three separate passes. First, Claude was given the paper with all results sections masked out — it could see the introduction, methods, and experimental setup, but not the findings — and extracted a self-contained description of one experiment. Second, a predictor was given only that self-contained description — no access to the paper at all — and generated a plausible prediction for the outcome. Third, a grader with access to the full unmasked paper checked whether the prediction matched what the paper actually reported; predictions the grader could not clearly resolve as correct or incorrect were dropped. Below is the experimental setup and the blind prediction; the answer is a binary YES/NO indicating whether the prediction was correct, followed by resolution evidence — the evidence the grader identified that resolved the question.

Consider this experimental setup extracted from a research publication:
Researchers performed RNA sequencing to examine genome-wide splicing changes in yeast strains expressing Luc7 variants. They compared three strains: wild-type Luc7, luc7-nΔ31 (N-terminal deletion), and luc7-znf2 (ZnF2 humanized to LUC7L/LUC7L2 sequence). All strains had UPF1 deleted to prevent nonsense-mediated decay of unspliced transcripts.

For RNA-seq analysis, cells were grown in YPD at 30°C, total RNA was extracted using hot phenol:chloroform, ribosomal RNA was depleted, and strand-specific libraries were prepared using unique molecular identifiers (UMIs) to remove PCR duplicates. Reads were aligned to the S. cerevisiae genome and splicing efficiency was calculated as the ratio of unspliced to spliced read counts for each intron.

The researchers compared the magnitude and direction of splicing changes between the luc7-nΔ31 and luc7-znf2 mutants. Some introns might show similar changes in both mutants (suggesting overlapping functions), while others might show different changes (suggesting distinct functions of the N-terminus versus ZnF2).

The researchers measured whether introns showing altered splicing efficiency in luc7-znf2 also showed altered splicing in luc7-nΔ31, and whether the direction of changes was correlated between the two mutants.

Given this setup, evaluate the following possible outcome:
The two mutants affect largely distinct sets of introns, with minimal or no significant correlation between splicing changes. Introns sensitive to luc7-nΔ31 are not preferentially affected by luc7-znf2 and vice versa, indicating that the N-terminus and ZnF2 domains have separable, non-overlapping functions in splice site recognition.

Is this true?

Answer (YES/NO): NO